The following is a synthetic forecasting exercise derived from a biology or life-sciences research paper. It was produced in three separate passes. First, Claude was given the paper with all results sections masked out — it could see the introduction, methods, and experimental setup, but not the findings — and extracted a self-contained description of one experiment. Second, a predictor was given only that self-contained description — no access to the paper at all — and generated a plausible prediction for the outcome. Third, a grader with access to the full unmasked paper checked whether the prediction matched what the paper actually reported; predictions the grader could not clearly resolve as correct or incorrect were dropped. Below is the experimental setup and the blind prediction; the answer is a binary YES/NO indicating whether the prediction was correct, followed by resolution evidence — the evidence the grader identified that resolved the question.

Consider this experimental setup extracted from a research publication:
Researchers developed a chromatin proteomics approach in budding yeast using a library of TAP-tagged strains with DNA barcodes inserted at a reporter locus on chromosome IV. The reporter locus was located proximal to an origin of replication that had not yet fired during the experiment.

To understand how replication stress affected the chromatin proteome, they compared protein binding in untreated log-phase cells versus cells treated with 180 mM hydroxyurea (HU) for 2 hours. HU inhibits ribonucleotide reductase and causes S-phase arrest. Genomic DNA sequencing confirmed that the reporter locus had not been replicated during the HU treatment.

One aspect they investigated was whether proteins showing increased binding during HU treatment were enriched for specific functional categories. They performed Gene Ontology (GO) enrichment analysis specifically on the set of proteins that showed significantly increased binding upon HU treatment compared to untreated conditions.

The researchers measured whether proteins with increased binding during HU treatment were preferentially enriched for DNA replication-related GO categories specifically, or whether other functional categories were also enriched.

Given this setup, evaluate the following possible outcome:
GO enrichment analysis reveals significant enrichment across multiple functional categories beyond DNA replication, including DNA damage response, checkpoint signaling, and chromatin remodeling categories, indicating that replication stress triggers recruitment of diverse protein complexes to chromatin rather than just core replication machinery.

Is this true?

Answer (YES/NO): NO